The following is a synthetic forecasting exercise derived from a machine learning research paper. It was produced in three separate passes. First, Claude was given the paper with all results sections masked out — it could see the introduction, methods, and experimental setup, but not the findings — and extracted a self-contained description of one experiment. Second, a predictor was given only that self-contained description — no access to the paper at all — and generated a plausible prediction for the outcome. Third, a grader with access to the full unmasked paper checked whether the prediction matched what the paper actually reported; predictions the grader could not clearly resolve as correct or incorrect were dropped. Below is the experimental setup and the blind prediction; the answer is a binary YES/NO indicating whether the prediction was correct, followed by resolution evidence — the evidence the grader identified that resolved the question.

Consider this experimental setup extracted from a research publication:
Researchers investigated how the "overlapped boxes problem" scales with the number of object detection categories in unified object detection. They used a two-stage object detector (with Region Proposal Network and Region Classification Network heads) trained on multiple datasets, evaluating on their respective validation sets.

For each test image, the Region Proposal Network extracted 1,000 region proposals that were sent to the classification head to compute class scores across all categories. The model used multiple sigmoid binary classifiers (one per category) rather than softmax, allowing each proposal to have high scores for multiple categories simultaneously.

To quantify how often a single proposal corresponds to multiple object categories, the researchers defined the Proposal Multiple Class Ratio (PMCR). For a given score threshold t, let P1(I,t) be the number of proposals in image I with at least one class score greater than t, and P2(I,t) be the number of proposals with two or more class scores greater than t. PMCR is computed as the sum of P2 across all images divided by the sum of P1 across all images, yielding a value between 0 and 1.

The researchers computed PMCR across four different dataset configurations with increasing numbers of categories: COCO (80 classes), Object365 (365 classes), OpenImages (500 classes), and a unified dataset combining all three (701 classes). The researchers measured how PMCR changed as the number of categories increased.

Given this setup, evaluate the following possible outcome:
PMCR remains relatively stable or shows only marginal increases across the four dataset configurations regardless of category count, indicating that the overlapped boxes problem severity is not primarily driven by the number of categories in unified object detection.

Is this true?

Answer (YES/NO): NO